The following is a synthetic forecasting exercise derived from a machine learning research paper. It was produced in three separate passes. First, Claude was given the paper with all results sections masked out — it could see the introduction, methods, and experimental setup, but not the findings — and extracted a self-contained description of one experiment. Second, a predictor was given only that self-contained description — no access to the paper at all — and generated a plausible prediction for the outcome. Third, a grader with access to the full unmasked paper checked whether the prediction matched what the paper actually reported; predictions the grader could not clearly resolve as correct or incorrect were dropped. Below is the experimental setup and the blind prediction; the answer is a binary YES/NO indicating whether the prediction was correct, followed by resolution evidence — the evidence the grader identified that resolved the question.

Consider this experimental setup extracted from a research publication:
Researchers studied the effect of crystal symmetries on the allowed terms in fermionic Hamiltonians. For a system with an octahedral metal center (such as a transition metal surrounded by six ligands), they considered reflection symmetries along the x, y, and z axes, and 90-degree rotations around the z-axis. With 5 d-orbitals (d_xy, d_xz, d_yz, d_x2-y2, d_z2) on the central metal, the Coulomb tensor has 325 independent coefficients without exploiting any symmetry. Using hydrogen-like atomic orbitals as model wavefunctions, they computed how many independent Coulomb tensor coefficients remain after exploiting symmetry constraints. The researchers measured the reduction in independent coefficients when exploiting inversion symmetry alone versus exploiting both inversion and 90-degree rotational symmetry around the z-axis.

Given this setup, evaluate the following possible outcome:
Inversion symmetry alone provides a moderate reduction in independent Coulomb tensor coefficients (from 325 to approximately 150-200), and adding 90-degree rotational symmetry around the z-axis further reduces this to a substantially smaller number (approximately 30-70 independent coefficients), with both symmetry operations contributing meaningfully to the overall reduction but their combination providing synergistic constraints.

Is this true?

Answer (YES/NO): NO